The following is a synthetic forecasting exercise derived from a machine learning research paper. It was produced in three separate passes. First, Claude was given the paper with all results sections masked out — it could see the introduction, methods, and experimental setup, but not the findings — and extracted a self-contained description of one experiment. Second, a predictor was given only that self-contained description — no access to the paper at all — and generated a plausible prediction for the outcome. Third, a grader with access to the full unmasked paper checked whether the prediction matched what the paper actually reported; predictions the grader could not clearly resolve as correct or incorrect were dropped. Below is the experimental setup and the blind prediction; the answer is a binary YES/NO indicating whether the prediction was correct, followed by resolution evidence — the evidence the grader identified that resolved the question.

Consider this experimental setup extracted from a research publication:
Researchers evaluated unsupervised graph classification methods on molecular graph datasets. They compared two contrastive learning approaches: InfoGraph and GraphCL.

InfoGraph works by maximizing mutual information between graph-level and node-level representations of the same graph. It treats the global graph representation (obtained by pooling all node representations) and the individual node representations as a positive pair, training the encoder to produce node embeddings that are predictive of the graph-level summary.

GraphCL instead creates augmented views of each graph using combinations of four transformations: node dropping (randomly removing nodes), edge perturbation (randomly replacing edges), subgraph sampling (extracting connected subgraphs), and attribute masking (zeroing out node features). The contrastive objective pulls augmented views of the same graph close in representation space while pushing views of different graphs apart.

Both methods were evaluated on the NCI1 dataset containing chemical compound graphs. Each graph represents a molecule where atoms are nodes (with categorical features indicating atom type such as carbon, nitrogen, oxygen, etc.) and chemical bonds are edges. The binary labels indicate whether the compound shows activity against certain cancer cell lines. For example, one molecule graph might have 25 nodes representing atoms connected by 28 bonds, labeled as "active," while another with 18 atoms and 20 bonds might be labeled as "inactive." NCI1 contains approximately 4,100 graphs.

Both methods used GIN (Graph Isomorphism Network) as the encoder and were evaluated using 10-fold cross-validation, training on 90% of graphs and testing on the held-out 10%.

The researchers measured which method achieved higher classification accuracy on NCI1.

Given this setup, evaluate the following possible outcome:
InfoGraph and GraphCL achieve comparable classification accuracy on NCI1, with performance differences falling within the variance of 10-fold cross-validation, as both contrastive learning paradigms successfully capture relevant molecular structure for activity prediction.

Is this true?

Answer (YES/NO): NO